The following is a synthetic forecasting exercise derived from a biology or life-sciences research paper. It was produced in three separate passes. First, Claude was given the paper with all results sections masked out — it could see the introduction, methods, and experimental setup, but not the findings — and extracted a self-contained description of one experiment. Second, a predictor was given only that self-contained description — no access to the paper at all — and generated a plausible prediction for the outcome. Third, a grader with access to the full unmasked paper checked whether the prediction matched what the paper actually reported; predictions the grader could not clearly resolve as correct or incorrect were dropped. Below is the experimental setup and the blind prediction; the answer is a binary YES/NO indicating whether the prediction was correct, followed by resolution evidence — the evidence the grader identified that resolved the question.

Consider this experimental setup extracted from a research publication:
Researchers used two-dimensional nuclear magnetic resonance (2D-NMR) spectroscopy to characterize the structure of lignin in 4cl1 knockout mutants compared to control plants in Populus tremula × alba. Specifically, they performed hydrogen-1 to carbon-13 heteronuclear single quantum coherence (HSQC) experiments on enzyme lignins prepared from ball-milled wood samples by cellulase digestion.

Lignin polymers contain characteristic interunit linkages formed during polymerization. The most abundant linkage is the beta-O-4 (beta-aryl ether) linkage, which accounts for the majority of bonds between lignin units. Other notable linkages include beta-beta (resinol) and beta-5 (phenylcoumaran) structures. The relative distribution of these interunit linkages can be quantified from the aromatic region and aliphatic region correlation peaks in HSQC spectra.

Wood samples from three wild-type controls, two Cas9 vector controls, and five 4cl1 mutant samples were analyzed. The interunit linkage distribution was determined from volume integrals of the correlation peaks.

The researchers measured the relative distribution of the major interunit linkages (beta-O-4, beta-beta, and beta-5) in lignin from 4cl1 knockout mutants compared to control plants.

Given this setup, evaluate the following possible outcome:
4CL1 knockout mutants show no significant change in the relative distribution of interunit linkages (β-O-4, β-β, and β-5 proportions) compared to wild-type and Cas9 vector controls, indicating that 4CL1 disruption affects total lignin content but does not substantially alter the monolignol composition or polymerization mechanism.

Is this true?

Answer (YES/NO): NO